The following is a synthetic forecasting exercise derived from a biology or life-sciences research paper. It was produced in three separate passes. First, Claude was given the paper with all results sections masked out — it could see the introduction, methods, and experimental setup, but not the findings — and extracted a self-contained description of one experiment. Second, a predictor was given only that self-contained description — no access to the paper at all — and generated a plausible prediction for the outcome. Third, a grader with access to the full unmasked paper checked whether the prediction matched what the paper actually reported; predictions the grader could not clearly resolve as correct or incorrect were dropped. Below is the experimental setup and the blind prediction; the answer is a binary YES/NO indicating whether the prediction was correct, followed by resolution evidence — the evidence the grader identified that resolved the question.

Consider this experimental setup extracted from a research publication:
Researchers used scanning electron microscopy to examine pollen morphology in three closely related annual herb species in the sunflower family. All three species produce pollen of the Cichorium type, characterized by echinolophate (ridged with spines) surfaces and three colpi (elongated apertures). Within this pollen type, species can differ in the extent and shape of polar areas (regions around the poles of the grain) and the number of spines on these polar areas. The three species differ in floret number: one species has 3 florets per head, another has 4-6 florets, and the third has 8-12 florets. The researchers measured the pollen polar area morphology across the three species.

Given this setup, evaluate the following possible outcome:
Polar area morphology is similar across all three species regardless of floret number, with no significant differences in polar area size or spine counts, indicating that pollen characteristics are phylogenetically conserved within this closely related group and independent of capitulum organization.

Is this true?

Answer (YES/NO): NO